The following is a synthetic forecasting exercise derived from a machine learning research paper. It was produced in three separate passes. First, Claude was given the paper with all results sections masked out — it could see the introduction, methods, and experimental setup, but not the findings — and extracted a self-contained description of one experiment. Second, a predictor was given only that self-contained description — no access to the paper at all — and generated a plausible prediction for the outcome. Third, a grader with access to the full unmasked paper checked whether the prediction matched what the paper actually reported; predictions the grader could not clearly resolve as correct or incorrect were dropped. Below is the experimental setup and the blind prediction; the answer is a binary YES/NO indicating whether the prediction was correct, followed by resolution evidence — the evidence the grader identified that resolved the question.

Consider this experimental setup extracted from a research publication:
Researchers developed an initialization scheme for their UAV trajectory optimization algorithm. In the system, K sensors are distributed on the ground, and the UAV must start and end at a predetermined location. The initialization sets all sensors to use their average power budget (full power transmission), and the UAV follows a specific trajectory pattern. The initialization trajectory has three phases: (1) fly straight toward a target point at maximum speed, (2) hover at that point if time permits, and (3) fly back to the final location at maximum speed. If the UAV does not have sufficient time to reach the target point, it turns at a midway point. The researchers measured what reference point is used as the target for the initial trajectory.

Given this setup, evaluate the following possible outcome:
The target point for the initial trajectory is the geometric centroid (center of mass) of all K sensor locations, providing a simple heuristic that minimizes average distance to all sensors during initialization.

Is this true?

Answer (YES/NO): YES